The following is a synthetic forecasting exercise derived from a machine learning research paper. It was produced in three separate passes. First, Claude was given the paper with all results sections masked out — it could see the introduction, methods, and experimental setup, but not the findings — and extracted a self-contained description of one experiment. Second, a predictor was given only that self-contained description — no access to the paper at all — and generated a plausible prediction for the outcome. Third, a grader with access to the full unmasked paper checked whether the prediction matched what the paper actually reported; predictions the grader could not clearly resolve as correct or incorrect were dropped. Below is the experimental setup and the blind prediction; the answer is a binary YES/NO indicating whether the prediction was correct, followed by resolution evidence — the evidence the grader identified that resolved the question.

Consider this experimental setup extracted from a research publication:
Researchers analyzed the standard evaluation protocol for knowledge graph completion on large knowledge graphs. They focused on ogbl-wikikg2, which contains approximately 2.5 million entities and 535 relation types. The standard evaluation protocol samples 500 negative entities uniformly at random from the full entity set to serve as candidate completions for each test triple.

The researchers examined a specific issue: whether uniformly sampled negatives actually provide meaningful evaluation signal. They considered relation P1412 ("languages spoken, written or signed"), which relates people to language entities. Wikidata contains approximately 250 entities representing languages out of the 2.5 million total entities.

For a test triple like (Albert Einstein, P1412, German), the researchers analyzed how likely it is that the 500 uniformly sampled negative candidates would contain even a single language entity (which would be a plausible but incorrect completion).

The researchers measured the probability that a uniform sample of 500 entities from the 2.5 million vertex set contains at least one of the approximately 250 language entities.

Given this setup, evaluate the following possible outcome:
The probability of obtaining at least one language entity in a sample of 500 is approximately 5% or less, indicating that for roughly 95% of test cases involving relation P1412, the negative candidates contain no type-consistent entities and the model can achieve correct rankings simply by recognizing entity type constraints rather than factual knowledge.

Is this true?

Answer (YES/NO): YES